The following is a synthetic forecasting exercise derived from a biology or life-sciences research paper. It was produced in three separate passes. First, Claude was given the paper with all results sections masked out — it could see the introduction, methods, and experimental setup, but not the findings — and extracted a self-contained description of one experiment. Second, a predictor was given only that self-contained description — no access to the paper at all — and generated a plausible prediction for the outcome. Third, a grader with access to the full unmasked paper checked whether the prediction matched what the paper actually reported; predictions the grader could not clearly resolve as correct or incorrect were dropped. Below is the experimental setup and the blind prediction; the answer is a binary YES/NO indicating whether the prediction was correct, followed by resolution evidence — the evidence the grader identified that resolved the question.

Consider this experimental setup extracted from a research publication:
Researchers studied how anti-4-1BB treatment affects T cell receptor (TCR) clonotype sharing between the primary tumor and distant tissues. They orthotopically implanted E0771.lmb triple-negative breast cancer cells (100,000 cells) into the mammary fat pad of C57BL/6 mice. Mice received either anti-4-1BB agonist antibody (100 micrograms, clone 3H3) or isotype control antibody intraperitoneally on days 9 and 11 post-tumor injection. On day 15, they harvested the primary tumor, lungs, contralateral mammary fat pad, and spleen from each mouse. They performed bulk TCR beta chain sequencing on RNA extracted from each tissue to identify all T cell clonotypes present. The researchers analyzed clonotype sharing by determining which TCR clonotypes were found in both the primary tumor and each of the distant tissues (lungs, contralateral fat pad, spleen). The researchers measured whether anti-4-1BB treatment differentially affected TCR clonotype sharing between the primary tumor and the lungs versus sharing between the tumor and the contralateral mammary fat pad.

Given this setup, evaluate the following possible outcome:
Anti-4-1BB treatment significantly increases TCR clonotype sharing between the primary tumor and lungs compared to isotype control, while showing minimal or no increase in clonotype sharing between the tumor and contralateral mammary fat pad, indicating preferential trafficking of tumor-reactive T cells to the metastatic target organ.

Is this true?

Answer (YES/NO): YES